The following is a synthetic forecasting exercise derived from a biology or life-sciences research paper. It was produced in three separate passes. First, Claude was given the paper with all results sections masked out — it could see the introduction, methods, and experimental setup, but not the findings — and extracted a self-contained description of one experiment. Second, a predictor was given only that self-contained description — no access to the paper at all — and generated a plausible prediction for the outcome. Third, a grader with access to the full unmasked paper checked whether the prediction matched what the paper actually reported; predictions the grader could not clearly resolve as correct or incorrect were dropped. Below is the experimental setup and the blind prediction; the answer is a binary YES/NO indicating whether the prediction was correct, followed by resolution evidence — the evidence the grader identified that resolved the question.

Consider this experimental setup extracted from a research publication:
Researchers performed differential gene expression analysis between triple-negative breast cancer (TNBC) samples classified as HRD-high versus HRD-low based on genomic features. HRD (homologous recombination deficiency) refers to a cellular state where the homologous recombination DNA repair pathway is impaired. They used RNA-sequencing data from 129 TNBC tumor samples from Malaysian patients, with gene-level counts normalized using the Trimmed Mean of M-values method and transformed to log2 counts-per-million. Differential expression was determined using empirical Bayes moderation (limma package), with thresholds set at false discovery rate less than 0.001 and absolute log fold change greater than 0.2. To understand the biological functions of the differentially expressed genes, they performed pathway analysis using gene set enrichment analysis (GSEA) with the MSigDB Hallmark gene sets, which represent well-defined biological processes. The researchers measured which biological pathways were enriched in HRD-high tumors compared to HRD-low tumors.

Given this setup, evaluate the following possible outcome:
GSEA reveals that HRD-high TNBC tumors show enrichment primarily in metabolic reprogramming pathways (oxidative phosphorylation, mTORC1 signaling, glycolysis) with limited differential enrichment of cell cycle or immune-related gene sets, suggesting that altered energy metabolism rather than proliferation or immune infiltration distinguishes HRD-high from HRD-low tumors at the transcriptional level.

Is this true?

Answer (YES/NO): NO